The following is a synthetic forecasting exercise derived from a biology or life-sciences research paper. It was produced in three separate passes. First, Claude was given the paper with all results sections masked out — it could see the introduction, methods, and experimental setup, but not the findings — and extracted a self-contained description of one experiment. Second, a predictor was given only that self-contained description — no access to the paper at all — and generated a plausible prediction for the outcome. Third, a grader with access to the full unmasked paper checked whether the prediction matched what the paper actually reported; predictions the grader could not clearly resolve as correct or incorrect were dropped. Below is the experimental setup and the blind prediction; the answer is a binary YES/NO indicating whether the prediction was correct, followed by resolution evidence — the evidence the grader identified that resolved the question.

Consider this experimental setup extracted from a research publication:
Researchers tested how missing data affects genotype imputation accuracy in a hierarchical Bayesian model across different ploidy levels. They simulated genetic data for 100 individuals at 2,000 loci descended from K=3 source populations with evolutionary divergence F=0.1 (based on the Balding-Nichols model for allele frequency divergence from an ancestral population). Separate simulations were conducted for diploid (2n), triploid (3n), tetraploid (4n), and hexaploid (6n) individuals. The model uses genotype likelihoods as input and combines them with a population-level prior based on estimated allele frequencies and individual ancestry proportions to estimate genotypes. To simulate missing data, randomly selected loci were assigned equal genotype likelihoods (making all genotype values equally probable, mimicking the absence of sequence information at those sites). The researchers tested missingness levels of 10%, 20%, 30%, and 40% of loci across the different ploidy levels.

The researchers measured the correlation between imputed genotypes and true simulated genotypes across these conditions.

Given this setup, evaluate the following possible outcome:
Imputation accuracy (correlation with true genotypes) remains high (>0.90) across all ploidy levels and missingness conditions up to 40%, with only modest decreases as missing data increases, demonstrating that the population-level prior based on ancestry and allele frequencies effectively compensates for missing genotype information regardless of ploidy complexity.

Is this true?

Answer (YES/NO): NO